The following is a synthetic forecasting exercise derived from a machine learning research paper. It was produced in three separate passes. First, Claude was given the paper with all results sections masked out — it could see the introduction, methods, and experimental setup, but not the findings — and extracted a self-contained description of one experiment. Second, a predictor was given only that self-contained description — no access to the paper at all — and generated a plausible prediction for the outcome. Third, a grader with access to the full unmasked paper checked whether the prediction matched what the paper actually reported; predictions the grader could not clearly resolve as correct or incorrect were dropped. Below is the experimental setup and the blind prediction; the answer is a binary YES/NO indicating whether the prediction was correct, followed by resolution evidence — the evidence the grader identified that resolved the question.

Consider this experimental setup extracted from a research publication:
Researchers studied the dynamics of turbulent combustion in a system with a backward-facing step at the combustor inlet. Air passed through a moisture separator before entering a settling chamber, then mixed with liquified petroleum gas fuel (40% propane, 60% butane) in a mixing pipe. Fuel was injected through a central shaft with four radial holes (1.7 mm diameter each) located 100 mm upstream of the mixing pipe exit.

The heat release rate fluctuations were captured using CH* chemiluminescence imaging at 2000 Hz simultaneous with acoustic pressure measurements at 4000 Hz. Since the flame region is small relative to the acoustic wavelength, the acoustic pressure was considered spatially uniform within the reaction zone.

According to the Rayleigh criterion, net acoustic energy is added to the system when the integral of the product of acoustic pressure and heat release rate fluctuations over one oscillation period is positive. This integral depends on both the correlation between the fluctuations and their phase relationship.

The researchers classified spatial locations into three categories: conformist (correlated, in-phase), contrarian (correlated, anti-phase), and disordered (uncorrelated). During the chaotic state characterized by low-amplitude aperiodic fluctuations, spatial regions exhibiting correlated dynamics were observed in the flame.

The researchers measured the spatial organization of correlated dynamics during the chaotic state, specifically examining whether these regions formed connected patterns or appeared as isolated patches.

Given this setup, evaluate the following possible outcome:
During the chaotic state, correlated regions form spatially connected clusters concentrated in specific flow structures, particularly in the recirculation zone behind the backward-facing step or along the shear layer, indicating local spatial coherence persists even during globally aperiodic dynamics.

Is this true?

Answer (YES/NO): NO